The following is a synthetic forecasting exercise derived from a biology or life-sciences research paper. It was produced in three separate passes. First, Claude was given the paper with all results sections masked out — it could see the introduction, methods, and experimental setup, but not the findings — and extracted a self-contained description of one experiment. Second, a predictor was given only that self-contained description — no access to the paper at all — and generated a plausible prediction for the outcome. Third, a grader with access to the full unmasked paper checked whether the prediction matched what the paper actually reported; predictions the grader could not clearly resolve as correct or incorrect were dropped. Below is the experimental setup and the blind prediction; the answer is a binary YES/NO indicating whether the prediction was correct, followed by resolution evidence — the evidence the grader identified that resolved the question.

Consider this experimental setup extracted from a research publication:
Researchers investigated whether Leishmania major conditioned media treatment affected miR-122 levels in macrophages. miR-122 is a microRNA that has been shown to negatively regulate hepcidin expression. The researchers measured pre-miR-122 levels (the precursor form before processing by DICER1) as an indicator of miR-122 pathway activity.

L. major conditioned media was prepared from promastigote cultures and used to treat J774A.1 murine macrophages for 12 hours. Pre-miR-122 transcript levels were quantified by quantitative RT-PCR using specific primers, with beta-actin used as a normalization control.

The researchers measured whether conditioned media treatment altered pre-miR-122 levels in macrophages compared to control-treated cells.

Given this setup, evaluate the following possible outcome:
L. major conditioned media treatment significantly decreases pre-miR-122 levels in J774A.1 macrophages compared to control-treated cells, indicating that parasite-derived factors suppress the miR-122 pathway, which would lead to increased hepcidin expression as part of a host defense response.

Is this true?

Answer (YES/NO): NO